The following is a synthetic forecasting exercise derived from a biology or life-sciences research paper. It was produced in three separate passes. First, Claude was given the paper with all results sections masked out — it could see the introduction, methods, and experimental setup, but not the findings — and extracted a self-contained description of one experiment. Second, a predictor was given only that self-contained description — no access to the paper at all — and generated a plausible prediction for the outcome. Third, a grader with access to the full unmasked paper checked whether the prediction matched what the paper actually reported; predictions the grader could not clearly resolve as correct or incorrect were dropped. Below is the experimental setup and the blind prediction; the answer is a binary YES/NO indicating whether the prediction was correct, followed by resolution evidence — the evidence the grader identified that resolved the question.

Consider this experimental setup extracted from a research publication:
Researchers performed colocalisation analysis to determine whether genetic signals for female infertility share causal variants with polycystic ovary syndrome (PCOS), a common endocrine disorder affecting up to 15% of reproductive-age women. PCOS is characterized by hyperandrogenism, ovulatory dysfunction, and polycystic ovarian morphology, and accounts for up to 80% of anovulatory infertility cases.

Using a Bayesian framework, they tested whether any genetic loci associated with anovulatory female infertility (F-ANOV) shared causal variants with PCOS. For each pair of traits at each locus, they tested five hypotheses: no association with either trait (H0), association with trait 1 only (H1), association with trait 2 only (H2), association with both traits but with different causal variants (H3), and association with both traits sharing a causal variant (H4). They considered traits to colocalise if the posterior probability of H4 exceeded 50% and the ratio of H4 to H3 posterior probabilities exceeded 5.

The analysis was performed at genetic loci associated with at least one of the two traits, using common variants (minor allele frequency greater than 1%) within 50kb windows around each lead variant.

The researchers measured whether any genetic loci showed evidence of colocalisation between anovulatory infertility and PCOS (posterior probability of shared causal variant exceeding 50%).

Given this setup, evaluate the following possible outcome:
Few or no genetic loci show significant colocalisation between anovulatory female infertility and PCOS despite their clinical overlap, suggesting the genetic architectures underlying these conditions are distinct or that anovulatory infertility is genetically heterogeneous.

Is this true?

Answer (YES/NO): NO